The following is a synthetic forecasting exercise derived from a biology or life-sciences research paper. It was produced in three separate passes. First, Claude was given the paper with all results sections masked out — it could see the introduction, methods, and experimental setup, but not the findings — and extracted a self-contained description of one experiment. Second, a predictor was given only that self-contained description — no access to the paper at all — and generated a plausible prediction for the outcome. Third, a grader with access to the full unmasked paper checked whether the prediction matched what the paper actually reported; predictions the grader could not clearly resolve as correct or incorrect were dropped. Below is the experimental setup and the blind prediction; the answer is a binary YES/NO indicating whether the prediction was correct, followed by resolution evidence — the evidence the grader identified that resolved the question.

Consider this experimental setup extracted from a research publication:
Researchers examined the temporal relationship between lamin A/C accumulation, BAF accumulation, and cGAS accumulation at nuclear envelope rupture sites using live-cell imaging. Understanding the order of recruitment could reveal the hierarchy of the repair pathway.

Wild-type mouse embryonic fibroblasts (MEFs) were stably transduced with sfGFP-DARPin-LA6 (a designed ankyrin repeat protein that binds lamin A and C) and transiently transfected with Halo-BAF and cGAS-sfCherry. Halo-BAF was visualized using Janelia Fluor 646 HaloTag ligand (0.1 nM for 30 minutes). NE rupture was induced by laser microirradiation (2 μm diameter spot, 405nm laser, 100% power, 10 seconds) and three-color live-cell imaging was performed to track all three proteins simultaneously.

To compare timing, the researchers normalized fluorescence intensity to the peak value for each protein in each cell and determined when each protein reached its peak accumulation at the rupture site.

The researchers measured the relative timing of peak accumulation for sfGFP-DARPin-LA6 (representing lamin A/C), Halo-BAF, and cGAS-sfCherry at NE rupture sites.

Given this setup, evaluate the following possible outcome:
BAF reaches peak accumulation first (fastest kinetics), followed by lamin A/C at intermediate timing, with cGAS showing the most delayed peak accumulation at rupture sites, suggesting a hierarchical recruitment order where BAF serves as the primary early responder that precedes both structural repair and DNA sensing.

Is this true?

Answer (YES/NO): NO